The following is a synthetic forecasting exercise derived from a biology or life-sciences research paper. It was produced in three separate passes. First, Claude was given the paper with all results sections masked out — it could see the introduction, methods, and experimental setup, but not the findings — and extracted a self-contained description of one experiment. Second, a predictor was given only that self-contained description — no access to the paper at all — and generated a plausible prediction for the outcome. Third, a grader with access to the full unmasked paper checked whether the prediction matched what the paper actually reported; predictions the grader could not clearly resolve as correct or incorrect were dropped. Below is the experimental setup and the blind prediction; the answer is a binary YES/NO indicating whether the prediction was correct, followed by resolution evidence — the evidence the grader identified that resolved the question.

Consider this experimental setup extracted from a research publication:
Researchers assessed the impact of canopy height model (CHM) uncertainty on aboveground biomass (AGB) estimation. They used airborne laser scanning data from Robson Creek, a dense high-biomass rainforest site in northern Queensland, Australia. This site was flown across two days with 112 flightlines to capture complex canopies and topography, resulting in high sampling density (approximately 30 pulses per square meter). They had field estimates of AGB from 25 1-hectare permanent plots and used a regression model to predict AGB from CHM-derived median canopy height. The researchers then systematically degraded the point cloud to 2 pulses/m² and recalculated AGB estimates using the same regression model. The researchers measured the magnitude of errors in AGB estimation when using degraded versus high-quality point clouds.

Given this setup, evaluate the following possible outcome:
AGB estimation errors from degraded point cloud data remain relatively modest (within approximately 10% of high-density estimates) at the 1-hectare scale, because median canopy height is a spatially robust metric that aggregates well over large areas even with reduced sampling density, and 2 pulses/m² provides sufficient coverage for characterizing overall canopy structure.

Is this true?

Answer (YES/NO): NO